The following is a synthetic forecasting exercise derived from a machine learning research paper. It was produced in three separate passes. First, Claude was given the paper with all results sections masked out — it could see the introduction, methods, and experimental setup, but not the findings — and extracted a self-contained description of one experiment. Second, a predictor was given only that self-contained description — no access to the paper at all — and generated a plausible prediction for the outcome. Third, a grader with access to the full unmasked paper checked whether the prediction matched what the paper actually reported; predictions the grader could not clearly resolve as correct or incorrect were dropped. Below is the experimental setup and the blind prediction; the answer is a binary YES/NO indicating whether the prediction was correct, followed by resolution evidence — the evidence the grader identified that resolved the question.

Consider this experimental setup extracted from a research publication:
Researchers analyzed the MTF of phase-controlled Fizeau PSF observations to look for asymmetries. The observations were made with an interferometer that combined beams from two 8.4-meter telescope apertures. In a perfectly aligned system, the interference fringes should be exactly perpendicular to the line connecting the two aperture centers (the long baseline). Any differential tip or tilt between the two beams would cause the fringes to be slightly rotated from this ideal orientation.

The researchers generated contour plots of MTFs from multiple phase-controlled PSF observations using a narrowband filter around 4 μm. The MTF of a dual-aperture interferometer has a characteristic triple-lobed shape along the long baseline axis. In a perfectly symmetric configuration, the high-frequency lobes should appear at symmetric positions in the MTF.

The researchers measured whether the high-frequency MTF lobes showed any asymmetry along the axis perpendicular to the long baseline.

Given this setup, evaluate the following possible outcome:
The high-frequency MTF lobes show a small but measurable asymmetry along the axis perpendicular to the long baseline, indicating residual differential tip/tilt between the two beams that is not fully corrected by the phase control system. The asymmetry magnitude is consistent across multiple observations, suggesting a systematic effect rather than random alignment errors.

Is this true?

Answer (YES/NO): NO